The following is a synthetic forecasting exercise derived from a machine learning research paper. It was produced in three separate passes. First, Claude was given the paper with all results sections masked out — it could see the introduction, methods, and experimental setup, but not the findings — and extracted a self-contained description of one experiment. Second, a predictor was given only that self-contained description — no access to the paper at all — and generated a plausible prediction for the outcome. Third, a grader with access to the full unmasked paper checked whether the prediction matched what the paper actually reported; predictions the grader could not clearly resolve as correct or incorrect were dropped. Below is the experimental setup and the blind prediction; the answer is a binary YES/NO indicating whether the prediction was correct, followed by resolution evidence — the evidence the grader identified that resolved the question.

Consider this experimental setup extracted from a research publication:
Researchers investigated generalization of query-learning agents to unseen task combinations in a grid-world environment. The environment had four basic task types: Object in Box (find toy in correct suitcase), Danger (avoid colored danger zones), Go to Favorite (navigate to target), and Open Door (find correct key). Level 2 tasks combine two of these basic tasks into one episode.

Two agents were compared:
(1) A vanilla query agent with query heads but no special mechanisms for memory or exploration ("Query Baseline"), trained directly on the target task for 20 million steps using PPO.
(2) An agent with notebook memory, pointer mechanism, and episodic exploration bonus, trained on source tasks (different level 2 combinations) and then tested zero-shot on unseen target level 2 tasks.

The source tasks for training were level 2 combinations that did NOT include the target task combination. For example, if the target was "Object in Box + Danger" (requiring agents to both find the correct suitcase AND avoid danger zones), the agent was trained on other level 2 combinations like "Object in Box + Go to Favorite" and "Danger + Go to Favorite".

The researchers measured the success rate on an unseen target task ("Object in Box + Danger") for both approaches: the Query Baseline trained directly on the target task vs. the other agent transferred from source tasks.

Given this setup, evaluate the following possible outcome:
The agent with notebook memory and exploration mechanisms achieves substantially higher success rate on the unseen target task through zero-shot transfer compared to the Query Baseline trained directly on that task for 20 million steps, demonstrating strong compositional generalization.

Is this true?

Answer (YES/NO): YES